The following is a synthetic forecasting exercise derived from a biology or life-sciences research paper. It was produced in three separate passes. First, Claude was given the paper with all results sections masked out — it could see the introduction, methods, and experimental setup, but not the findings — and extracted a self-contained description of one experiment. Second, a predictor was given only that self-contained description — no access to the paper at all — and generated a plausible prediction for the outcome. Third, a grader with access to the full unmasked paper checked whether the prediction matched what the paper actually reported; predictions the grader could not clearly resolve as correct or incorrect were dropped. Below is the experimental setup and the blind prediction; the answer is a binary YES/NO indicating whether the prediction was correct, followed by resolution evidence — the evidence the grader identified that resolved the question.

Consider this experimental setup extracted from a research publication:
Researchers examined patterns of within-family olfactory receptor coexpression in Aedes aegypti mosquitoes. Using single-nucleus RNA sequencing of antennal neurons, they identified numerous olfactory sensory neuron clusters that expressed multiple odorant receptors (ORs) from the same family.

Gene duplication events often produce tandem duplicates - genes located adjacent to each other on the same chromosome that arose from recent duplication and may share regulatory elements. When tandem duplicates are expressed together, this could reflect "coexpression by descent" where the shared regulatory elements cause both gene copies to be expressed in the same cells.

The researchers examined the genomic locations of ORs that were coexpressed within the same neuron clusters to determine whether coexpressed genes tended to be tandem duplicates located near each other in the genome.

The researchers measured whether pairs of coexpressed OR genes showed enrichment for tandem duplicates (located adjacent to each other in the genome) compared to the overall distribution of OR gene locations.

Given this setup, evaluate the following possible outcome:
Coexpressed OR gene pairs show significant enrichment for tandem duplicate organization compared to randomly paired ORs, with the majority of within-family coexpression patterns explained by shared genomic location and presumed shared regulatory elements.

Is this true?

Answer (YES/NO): NO